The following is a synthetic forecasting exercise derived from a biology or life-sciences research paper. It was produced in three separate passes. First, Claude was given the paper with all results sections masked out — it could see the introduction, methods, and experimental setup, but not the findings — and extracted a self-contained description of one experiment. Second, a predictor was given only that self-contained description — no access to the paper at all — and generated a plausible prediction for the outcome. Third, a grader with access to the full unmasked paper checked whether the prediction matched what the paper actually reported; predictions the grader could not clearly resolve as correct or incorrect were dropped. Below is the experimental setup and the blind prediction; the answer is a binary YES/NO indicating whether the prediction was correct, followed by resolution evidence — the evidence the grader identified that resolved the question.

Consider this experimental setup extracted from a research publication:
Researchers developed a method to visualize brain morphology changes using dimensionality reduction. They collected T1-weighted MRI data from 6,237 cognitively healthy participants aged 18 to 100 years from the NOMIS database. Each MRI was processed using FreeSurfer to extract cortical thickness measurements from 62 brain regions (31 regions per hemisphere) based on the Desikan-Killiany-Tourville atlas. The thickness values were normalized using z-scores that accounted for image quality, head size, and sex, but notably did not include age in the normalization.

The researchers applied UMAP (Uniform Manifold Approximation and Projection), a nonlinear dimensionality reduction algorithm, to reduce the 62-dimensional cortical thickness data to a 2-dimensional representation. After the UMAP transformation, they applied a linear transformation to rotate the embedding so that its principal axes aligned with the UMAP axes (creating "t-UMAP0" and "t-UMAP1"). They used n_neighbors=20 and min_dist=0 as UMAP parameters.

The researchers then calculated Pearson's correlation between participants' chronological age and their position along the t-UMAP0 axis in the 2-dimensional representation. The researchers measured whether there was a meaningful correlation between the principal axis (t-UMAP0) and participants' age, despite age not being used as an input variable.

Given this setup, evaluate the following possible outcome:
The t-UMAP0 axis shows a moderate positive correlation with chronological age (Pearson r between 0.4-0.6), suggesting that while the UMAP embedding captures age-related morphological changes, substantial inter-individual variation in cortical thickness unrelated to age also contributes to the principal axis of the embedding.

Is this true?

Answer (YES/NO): NO